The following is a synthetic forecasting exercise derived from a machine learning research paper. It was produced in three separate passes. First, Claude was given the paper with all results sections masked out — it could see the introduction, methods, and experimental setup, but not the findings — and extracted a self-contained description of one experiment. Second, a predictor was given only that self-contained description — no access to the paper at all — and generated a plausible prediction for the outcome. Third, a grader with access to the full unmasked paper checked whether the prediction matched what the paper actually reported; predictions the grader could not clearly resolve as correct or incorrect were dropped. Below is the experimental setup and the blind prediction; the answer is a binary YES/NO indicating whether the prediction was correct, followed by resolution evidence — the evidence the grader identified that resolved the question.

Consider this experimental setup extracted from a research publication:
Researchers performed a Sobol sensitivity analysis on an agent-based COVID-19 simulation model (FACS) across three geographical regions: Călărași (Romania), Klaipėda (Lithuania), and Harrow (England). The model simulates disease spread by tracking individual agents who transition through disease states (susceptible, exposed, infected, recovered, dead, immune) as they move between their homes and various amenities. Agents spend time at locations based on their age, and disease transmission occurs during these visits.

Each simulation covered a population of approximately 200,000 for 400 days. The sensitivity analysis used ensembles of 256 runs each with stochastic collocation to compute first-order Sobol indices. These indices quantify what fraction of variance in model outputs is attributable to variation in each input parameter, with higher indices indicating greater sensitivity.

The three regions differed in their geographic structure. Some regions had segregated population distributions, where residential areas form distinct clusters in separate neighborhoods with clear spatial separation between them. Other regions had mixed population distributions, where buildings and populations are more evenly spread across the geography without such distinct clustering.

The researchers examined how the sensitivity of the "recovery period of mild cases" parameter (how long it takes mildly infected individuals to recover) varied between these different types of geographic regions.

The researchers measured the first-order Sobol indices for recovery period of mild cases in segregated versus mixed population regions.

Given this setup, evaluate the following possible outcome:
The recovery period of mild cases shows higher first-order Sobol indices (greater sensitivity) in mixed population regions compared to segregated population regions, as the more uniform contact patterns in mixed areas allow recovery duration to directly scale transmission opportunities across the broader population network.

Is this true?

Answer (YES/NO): YES